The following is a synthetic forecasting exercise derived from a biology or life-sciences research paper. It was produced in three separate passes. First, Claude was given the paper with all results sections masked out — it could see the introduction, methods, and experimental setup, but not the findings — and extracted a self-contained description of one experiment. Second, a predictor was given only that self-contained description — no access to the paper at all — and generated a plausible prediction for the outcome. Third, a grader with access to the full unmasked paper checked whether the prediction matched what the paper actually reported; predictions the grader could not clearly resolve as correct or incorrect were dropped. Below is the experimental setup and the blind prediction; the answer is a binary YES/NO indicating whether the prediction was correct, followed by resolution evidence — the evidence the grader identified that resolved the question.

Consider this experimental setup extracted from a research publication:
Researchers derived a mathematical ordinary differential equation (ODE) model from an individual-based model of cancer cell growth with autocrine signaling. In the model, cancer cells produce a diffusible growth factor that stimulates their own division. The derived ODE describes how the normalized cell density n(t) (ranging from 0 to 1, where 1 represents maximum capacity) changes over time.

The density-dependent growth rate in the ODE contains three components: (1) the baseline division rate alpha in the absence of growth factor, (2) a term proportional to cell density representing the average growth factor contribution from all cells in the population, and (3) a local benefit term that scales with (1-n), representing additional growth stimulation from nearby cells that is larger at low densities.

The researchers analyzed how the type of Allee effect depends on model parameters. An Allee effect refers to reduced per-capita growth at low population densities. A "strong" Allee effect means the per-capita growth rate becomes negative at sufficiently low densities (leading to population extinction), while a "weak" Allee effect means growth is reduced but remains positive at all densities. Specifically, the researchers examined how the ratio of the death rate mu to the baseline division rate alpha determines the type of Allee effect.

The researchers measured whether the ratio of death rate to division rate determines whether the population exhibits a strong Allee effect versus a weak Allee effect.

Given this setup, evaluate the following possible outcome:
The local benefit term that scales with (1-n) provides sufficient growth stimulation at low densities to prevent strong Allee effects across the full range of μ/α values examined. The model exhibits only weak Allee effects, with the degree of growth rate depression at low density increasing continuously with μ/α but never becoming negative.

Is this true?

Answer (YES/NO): NO